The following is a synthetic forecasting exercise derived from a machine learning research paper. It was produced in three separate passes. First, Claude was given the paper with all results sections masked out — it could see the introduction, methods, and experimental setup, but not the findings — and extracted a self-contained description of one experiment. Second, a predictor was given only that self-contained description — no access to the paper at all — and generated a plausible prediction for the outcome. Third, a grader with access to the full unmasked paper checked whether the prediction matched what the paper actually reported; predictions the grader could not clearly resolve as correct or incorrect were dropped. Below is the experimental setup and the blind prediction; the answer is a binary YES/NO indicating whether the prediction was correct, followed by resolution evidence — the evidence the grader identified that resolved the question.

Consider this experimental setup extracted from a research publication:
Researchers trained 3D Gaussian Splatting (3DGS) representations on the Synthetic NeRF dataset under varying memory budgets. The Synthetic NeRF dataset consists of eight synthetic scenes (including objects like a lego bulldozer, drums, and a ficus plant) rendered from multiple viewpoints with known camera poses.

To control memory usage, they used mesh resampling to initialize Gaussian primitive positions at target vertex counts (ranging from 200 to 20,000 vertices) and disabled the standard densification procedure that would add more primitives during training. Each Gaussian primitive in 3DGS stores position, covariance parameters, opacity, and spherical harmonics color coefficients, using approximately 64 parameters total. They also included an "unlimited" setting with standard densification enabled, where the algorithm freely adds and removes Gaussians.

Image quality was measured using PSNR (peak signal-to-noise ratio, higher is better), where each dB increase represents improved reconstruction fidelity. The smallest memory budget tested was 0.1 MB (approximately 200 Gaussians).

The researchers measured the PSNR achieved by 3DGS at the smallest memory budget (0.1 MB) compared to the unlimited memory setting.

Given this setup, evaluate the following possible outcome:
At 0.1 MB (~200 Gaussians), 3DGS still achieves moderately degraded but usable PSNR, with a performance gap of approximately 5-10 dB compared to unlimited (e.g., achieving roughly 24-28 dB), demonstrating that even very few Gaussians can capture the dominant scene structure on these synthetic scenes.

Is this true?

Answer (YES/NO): NO